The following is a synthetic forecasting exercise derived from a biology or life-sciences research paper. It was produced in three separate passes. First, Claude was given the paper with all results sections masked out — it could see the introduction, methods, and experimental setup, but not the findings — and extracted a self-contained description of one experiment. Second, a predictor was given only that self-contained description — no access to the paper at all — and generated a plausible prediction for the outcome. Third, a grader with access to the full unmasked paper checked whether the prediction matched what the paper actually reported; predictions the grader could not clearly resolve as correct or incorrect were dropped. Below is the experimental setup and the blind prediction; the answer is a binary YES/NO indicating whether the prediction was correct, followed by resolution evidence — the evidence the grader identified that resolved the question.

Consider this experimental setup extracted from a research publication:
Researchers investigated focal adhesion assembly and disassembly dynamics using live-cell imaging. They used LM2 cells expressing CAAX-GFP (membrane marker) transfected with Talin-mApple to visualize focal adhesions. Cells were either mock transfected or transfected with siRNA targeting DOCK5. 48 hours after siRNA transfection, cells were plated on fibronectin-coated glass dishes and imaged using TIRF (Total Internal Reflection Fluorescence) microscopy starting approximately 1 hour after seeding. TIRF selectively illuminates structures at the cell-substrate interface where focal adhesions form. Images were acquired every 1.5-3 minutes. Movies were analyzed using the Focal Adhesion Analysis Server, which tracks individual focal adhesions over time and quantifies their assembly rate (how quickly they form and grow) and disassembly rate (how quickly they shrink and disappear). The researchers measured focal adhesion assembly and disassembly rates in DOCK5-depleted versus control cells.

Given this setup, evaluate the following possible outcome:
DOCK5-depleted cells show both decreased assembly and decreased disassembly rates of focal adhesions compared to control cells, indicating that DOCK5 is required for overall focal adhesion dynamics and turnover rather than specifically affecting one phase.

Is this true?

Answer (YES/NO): NO